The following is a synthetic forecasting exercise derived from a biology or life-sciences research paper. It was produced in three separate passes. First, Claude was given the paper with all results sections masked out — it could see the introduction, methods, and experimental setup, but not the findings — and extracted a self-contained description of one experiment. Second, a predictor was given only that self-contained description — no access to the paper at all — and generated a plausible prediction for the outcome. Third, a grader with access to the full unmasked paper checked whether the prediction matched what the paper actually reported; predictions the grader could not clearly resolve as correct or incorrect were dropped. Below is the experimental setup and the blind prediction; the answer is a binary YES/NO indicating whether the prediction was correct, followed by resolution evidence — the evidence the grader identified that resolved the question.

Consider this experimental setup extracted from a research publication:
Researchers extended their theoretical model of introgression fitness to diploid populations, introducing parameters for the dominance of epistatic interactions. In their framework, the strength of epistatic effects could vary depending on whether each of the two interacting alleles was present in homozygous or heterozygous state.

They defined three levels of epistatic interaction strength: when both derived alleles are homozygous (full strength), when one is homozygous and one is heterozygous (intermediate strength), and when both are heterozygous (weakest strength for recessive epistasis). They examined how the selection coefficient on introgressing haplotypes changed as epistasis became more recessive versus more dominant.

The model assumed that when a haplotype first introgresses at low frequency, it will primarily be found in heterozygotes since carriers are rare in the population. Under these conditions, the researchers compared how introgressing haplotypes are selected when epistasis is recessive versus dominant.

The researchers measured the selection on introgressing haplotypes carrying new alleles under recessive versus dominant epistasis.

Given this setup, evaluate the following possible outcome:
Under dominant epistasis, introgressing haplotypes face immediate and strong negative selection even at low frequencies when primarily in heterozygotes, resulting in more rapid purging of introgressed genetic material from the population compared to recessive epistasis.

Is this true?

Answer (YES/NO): NO